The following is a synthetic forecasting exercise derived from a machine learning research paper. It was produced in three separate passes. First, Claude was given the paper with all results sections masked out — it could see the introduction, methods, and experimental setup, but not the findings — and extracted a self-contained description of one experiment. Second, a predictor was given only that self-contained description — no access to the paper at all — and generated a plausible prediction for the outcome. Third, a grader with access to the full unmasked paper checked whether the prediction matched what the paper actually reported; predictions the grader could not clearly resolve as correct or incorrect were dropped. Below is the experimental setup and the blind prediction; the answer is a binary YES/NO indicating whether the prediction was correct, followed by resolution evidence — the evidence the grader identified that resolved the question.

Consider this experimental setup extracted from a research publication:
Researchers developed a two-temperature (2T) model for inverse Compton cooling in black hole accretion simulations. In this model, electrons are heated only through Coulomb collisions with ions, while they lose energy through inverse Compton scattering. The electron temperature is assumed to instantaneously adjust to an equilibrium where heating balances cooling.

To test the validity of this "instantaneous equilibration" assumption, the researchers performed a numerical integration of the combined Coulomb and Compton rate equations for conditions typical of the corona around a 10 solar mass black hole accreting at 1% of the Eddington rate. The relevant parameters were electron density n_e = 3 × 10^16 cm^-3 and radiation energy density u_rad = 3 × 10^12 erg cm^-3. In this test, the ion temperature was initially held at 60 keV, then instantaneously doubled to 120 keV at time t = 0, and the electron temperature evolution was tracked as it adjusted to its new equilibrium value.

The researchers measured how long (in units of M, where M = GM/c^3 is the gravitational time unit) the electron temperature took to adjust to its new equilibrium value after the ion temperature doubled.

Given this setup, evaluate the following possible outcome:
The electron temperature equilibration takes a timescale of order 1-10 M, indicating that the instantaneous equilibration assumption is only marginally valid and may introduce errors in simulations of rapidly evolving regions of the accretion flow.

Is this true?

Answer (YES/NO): NO